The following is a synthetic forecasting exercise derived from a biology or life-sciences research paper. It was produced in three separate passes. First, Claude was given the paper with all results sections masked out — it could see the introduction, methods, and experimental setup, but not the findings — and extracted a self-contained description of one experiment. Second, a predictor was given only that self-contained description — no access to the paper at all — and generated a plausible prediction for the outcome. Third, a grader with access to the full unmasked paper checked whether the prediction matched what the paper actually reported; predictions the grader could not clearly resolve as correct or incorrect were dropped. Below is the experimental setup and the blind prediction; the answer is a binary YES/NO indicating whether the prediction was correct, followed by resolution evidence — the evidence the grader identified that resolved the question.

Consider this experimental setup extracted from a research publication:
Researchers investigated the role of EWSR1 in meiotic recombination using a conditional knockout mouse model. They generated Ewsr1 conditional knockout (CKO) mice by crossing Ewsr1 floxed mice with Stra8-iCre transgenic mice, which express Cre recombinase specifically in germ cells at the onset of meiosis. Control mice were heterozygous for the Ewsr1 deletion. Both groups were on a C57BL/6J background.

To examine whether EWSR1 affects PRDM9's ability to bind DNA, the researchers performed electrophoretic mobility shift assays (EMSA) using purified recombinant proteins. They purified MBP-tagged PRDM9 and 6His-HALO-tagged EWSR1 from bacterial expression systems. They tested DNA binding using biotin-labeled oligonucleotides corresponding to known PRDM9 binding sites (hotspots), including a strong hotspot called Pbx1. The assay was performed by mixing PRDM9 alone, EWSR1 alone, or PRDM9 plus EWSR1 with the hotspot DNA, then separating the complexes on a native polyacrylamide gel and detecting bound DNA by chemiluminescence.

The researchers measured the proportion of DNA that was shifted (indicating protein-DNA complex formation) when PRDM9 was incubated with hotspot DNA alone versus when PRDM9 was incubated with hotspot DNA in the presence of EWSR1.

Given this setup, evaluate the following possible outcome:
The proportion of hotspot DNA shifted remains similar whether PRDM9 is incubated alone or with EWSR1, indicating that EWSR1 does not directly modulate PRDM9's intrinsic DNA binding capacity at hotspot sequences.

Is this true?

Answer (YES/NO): YES